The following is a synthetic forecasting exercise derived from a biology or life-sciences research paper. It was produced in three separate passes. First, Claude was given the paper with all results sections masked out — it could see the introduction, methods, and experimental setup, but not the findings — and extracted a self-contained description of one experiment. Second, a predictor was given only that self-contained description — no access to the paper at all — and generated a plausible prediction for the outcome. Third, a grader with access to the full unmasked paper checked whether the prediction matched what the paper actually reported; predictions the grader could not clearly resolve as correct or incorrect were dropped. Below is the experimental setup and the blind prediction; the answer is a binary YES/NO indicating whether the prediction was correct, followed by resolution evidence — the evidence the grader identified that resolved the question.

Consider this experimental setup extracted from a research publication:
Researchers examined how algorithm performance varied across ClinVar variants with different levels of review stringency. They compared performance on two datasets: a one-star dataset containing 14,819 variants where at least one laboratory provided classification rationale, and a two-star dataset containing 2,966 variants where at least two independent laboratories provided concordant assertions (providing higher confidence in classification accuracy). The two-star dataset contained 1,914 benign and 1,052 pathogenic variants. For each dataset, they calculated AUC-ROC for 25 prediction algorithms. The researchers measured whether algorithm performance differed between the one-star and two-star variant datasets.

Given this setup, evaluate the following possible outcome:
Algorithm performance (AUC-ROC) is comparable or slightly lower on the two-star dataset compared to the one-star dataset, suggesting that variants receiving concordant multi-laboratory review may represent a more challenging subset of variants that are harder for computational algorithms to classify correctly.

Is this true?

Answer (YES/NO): NO